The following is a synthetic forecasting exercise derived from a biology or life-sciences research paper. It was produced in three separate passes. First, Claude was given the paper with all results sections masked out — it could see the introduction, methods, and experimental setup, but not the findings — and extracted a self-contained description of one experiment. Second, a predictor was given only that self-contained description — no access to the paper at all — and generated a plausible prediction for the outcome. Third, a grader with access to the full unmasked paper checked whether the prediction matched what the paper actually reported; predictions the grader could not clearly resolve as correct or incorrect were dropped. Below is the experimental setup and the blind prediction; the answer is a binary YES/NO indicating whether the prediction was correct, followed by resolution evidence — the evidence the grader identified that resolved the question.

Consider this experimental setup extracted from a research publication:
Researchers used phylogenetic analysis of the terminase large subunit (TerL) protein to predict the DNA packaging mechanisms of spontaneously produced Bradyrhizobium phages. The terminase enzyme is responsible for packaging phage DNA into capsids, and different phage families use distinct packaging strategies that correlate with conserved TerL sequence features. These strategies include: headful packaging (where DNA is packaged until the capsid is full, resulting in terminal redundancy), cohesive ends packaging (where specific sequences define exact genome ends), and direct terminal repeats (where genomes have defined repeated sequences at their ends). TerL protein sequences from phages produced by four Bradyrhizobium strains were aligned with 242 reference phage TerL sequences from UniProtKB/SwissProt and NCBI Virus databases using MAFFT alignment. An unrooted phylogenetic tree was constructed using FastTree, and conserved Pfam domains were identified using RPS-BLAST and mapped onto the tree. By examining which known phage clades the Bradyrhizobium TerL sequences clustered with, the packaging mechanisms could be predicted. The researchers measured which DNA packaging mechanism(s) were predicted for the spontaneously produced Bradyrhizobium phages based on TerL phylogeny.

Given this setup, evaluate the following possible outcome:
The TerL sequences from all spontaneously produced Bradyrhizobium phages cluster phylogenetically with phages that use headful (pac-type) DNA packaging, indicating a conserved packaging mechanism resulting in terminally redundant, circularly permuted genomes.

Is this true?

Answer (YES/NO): NO